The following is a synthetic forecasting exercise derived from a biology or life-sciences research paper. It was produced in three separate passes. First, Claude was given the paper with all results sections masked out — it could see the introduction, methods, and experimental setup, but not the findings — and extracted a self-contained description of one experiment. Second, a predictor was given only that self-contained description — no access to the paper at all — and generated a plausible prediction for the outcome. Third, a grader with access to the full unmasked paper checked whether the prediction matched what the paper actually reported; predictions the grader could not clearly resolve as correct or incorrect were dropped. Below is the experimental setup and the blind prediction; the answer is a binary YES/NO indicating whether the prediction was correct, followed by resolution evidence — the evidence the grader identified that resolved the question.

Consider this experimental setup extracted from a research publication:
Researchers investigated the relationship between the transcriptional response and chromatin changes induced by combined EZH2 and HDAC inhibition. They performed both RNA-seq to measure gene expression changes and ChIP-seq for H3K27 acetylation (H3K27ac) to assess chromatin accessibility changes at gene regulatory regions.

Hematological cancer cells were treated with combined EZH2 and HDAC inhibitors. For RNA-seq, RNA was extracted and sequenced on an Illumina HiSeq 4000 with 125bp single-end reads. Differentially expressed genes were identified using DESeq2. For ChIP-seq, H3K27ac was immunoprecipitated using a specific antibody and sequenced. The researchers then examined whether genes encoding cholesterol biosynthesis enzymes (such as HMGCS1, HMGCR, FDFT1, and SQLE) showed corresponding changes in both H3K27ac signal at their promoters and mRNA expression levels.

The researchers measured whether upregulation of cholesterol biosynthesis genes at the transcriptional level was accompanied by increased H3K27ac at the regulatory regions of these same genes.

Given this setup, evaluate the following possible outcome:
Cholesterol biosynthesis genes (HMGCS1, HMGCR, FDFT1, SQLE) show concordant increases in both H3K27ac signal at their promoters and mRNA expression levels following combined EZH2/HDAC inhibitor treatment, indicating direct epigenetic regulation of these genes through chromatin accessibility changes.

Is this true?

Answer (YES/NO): YES